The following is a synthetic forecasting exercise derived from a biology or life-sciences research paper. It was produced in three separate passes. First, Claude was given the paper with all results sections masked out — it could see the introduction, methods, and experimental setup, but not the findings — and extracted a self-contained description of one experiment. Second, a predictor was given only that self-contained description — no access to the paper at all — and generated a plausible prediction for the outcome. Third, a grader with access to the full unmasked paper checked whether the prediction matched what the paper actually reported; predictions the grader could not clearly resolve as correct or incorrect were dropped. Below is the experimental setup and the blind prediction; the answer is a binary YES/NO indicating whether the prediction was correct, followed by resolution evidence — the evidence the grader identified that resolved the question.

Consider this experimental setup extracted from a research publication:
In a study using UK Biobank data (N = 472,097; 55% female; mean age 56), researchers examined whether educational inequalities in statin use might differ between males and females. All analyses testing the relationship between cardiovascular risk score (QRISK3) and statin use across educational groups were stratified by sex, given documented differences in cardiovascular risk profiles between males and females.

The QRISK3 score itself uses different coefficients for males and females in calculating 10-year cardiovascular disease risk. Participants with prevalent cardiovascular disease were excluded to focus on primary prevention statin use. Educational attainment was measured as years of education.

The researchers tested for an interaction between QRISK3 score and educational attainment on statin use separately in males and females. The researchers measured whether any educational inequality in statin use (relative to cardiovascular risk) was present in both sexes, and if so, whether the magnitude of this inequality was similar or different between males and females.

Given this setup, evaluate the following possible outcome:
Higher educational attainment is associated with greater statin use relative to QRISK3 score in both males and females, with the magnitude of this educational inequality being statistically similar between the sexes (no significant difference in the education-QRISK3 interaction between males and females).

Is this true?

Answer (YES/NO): NO